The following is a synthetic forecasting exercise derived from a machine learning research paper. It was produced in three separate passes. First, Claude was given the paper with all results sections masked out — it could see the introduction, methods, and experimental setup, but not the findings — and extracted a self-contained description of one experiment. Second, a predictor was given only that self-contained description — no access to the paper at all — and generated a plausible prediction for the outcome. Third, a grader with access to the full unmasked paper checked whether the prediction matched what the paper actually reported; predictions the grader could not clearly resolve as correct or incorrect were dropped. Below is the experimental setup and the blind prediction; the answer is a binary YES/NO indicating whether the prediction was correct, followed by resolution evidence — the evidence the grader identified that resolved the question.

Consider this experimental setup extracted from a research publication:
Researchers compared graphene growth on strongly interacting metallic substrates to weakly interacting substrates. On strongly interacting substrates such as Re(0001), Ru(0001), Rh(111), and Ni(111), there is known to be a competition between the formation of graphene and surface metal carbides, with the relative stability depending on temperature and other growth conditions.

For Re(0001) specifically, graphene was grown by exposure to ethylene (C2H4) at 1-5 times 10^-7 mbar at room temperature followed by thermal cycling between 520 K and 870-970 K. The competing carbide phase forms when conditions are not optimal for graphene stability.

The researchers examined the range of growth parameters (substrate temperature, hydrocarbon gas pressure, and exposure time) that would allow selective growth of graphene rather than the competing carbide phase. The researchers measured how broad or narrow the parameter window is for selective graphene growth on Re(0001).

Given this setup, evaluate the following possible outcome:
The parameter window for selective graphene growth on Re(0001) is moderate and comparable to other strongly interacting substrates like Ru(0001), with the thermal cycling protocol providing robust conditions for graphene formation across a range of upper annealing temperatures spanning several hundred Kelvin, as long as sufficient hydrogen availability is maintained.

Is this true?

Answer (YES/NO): NO